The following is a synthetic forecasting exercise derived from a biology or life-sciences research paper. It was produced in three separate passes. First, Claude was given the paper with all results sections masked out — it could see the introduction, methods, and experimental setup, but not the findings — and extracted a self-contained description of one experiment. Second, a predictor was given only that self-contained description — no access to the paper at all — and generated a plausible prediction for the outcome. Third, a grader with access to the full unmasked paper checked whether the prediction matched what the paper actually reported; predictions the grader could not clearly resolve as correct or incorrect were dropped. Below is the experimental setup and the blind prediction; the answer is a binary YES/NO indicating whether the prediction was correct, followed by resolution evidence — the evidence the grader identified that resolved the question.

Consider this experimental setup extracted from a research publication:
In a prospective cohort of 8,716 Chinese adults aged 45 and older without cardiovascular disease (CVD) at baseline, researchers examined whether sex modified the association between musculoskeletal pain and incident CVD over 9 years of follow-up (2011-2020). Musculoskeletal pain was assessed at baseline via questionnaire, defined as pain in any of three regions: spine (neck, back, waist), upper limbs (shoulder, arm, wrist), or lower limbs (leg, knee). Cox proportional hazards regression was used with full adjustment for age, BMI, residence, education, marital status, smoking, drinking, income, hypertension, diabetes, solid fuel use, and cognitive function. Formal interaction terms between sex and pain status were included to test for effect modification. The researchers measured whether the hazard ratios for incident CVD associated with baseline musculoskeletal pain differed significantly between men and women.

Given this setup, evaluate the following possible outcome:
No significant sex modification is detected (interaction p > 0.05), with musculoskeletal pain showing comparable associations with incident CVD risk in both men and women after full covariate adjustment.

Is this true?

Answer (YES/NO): NO